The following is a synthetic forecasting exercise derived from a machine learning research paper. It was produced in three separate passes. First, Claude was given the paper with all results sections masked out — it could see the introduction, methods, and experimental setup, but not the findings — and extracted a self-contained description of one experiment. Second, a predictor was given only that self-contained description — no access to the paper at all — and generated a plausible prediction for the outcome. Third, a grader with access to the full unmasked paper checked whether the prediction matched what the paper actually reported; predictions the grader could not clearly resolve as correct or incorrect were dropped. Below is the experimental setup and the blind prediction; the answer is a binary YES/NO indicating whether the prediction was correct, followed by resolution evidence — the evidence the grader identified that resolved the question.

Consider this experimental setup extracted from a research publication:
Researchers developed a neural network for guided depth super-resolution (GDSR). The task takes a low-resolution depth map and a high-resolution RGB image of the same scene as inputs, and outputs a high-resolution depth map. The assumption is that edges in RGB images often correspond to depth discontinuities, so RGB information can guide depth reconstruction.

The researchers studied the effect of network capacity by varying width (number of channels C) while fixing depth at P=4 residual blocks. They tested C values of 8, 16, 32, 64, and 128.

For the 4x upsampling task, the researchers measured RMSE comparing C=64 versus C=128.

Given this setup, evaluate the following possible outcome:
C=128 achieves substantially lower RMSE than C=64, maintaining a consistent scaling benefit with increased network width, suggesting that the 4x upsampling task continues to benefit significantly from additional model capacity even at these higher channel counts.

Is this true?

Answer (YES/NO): NO